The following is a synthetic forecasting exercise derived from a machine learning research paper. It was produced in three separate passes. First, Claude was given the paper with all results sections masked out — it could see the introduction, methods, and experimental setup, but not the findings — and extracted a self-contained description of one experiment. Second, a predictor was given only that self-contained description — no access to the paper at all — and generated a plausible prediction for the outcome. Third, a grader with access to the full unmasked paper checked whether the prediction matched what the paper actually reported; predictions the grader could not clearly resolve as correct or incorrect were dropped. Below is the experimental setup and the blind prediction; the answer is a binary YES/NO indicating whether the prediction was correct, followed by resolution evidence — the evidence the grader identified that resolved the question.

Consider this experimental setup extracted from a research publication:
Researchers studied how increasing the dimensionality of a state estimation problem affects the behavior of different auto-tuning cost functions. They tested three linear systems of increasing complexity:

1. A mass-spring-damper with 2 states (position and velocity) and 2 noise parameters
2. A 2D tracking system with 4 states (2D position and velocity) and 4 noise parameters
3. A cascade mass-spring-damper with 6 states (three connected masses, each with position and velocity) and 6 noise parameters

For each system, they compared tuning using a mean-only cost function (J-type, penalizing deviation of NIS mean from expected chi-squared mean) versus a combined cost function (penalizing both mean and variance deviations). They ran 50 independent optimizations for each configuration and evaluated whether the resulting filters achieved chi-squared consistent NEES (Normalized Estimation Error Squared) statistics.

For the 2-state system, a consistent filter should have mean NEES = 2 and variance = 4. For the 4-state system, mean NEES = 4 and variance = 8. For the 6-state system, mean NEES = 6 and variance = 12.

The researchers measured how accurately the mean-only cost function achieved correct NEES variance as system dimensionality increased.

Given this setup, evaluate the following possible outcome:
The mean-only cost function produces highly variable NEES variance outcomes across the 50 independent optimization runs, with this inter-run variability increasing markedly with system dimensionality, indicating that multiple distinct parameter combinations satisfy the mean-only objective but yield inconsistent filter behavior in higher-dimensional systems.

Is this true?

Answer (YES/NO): YES